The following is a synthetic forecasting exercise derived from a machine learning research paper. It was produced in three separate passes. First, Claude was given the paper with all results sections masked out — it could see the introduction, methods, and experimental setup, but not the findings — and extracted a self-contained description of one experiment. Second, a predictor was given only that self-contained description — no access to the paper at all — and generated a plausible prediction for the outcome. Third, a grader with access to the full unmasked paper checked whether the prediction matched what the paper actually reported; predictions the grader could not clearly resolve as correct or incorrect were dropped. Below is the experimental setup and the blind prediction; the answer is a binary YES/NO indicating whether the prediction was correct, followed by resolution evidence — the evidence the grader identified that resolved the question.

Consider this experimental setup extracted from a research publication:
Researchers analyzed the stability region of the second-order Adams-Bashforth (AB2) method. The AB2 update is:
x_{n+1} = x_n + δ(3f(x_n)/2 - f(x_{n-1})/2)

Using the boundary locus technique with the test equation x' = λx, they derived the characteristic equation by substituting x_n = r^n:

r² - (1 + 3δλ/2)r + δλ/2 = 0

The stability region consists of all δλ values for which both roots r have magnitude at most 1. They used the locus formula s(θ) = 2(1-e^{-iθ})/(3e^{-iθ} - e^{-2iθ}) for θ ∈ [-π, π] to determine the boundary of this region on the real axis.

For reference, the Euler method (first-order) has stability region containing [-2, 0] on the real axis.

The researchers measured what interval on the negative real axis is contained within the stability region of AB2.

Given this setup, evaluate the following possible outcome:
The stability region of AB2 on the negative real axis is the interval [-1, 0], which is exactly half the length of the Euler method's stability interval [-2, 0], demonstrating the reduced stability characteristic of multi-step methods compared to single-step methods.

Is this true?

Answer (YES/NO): YES